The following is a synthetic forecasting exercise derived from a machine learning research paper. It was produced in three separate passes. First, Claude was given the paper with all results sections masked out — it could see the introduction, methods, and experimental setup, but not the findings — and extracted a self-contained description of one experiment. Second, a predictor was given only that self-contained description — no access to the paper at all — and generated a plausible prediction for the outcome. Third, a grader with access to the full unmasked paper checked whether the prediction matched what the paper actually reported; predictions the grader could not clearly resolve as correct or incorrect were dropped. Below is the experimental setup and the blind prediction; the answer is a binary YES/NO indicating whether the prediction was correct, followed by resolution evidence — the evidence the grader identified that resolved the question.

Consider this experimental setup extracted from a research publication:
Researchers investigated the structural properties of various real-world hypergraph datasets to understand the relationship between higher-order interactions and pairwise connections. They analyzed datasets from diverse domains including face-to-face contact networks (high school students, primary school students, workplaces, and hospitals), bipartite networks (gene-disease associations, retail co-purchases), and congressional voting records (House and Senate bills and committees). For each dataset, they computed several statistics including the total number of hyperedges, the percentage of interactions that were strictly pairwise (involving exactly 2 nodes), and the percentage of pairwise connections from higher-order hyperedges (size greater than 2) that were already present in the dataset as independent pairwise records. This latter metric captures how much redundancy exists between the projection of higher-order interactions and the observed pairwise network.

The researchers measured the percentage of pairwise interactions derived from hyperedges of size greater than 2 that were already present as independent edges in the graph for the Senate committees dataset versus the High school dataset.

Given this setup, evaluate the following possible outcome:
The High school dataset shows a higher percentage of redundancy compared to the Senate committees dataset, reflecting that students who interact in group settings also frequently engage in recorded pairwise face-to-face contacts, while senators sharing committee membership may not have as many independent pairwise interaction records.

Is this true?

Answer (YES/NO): YES